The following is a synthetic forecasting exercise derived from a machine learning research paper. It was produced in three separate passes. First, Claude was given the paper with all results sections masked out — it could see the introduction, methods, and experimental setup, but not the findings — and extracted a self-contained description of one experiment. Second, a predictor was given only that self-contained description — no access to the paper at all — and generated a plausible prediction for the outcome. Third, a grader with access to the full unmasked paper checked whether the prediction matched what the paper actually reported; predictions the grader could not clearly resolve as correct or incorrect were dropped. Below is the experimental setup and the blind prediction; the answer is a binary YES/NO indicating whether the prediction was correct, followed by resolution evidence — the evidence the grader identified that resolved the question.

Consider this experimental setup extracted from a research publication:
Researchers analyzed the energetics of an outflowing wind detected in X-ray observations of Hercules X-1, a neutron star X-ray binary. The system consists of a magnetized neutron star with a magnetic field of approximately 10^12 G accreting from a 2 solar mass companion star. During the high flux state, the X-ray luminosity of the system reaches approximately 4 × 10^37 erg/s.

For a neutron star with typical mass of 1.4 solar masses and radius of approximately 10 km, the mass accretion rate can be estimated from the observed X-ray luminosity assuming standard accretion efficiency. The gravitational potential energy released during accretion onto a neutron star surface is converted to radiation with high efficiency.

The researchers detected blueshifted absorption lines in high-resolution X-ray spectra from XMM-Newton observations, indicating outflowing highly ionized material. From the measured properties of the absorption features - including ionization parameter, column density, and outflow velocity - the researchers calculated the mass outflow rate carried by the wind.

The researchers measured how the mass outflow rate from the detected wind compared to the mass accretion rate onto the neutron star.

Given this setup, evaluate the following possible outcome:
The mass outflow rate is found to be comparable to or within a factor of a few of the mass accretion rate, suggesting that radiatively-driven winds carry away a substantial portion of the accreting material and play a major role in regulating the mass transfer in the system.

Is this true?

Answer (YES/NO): YES